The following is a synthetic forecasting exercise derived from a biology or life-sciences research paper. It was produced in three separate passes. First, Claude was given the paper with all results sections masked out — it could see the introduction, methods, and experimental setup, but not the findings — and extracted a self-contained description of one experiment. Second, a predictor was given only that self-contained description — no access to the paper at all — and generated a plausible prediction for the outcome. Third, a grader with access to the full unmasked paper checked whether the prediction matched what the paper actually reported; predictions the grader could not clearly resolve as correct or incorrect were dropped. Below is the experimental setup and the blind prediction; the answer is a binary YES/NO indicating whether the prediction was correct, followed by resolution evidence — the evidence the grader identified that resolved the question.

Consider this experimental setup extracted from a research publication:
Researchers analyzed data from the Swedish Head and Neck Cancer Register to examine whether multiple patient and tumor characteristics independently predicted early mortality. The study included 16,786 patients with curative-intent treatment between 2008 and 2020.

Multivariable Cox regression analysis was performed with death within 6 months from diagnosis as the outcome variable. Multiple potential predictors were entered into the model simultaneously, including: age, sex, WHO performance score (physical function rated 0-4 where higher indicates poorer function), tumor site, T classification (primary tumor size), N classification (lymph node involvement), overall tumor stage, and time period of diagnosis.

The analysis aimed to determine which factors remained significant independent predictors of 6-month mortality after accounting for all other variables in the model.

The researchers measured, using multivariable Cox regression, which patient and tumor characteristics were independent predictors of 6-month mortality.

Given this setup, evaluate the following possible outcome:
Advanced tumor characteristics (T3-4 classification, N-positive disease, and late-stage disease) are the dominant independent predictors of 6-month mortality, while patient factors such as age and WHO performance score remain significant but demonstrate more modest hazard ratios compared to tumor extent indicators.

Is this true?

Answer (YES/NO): NO